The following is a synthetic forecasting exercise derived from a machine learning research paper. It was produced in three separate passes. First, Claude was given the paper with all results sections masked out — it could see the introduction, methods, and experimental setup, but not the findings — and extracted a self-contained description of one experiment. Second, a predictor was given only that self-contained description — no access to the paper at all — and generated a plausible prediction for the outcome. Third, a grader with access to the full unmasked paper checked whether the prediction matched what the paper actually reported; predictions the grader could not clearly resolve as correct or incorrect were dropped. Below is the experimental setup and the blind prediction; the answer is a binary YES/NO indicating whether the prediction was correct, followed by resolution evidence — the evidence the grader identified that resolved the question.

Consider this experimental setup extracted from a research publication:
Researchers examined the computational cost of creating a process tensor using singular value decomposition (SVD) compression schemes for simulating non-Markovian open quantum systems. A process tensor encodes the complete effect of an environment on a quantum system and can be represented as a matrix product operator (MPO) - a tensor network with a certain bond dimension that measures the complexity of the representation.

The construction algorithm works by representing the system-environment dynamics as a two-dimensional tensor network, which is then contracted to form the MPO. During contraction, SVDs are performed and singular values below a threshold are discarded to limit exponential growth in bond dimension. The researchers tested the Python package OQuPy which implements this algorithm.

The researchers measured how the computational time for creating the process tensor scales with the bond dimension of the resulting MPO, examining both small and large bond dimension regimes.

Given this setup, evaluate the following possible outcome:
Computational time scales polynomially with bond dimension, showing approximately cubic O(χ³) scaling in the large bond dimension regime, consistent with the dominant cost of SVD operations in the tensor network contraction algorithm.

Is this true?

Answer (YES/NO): YES